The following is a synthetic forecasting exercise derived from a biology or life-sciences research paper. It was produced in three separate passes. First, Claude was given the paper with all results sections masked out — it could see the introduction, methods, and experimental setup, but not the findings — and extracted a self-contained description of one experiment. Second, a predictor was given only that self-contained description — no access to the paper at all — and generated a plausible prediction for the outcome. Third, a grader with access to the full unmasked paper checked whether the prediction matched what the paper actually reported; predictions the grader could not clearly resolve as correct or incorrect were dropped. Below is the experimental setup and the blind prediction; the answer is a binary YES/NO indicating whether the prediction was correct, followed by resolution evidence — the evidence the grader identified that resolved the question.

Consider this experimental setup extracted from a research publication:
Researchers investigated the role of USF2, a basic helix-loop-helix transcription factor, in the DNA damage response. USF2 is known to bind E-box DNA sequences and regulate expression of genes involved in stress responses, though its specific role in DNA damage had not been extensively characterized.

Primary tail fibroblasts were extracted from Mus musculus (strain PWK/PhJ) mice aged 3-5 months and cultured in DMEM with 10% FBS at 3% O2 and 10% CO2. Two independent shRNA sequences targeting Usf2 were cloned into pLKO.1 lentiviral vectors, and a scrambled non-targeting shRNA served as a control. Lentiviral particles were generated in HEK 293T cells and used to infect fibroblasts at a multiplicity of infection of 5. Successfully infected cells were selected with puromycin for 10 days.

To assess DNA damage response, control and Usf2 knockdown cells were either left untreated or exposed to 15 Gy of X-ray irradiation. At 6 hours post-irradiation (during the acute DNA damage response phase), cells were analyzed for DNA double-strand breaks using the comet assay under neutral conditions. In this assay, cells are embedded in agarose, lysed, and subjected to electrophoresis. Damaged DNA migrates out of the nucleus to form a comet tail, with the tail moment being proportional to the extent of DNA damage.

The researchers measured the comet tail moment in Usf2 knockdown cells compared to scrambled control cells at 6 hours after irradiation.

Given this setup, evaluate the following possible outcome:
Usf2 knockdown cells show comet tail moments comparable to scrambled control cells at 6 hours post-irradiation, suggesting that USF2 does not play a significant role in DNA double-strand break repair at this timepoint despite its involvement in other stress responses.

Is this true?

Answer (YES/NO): NO